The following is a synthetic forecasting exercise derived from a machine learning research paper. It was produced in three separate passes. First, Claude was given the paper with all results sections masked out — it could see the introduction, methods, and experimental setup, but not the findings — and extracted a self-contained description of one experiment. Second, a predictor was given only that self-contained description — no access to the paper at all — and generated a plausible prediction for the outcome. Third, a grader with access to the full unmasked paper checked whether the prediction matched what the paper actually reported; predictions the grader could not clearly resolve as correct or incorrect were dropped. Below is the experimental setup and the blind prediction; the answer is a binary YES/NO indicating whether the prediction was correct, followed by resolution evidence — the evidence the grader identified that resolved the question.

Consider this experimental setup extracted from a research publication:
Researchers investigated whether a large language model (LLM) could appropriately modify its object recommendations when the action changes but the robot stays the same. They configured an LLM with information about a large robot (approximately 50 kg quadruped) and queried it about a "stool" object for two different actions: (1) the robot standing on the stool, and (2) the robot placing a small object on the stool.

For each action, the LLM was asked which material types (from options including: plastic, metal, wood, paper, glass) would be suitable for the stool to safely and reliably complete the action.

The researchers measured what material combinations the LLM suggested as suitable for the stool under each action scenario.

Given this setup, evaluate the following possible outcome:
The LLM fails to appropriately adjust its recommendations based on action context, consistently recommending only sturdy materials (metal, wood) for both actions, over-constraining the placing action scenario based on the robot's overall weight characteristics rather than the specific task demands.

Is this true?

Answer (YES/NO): NO